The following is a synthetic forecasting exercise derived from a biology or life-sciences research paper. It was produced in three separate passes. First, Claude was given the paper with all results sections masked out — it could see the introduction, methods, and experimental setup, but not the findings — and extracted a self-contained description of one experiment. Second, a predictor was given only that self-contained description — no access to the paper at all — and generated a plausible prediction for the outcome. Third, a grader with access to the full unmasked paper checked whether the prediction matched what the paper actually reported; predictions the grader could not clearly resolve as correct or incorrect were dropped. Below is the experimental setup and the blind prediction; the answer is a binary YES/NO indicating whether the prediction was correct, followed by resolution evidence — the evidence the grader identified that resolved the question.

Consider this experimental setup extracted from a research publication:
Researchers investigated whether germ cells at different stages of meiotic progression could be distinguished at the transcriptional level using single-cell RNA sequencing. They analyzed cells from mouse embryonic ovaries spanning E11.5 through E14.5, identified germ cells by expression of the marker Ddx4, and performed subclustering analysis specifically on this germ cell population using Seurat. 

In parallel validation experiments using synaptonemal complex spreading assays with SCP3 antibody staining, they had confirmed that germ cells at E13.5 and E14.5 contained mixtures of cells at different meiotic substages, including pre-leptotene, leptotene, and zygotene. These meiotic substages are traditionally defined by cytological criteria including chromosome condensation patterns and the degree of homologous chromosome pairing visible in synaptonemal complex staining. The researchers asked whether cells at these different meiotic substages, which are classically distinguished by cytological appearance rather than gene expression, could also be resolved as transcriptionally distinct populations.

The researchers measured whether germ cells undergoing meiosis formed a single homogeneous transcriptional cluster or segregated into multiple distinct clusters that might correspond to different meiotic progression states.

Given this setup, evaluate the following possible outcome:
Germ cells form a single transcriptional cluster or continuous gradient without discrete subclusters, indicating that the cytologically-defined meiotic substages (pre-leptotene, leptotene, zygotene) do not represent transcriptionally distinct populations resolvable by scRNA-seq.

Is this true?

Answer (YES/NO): NO